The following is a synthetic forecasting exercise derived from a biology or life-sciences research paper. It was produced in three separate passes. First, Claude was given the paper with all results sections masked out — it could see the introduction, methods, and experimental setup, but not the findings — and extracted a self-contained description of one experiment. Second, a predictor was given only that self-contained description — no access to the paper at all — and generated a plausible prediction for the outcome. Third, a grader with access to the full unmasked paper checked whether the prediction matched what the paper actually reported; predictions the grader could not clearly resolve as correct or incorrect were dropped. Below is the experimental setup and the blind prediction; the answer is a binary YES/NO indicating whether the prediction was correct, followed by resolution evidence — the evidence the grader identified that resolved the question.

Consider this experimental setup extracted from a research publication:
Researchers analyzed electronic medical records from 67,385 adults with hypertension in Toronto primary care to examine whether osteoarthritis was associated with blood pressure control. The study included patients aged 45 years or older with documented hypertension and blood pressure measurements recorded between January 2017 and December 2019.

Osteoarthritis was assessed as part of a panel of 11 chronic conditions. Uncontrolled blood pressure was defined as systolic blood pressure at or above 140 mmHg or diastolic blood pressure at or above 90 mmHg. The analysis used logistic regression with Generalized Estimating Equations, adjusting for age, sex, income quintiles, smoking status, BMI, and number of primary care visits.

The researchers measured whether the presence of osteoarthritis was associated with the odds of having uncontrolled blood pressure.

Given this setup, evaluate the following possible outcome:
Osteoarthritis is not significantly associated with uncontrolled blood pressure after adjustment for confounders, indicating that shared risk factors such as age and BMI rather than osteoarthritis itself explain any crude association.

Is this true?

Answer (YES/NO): NO